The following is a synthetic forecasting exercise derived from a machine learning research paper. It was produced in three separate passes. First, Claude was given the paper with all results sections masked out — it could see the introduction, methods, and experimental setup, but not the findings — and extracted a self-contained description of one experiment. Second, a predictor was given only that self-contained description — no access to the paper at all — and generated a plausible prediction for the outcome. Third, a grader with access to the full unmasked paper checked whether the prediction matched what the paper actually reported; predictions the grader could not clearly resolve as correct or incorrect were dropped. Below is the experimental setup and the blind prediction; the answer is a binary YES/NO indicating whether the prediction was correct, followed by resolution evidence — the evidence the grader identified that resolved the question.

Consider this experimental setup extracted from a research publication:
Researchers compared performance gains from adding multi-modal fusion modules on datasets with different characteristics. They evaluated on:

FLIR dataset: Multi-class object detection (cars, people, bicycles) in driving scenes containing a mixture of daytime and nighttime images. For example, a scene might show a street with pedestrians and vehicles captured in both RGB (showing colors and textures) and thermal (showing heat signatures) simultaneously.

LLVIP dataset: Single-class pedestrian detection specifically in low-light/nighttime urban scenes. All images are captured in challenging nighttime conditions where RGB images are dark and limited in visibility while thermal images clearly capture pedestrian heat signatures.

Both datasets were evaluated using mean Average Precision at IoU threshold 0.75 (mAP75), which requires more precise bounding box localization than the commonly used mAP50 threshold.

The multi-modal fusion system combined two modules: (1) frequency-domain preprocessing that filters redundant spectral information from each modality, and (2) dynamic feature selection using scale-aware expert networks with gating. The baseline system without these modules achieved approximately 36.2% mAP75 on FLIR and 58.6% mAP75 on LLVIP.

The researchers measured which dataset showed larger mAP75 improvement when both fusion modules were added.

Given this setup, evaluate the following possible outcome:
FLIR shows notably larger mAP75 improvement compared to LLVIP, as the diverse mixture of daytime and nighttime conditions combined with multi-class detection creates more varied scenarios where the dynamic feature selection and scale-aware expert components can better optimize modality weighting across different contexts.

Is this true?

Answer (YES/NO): NO